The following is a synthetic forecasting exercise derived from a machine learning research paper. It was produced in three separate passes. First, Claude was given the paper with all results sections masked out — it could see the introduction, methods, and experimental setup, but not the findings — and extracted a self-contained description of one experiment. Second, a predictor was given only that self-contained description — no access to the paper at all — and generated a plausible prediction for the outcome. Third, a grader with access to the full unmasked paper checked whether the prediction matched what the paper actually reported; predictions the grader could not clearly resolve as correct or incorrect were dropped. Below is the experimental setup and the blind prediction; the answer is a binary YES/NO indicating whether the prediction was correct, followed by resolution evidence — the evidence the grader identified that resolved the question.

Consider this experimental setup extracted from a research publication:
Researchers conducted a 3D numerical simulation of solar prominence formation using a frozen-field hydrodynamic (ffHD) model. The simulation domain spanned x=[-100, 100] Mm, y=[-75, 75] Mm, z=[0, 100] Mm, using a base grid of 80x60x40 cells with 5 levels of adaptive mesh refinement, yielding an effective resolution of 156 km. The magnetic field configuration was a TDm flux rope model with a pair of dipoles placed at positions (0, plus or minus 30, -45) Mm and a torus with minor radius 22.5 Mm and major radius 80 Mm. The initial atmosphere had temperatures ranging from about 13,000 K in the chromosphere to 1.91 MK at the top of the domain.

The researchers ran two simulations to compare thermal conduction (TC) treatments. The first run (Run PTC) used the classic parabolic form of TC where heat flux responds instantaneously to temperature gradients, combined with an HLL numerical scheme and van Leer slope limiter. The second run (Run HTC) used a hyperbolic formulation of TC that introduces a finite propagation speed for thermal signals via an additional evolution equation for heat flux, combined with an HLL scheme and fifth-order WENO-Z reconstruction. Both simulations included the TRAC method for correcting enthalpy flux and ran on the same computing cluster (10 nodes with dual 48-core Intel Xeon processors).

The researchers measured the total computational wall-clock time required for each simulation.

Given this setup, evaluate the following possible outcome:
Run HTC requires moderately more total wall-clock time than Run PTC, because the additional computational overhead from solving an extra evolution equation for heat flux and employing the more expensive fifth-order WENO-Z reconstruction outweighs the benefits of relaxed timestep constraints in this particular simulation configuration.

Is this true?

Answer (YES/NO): NO